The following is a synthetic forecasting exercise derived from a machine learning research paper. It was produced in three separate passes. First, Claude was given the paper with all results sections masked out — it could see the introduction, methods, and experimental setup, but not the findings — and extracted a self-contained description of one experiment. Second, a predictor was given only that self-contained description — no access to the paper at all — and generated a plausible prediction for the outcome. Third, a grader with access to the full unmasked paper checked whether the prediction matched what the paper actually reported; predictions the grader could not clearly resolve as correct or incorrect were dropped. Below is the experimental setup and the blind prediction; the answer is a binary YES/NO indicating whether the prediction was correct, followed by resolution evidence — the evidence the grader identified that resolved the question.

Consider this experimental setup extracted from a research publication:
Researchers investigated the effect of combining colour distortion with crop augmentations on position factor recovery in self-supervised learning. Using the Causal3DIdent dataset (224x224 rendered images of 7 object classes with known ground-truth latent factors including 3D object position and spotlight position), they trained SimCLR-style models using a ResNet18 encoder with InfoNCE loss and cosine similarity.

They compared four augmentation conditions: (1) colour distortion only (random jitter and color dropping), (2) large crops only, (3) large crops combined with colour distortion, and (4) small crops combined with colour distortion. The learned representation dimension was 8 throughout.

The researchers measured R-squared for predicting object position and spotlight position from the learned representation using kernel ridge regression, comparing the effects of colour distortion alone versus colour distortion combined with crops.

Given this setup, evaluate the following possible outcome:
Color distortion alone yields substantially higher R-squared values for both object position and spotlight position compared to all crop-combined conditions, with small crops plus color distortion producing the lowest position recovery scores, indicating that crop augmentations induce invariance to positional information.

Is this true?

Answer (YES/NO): NO